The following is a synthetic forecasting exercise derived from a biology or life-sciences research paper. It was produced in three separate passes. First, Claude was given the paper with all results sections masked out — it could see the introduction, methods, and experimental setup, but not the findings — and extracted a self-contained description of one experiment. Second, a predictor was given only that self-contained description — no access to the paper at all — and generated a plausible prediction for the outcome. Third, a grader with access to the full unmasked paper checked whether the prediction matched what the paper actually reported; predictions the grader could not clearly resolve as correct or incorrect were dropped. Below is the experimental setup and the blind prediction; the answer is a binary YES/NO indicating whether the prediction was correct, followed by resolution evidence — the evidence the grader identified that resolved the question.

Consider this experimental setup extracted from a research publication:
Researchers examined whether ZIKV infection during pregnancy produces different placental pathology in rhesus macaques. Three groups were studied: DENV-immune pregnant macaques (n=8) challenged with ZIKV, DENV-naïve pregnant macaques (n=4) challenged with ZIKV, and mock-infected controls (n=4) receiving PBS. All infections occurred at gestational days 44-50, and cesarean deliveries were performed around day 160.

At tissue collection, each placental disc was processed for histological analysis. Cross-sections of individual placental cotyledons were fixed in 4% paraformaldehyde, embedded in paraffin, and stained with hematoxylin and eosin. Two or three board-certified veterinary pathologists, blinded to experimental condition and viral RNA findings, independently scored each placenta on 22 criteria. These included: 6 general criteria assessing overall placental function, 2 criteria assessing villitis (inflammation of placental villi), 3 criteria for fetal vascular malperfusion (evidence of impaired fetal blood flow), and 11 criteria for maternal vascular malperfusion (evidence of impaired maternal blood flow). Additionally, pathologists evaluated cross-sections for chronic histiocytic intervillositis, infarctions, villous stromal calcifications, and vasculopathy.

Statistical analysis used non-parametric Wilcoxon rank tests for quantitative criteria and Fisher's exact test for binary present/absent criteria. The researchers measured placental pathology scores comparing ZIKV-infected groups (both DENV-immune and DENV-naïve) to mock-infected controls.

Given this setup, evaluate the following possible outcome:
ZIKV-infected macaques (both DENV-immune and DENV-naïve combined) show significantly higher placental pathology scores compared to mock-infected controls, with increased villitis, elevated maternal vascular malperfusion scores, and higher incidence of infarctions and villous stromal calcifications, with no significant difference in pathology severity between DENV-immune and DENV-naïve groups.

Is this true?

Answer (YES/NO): NO